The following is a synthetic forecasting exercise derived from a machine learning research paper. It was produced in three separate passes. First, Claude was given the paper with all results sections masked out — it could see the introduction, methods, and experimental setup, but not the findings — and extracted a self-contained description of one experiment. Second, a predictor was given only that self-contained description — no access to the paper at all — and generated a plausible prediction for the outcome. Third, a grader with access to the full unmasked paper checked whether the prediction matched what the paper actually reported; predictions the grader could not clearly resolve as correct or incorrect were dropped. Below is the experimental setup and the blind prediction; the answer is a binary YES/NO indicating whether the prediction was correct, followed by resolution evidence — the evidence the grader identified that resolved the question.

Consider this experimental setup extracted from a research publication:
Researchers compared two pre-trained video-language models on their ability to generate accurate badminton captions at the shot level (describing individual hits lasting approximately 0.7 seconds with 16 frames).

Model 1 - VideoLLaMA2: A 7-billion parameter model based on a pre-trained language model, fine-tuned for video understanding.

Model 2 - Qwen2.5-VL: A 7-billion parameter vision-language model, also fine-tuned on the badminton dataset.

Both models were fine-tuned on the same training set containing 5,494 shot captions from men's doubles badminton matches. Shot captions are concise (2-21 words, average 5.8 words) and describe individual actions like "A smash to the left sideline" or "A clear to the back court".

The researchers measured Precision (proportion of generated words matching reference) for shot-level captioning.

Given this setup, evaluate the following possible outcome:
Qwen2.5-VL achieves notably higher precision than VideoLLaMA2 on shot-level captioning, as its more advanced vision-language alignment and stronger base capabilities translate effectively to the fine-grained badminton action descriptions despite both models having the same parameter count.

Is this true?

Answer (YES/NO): NO